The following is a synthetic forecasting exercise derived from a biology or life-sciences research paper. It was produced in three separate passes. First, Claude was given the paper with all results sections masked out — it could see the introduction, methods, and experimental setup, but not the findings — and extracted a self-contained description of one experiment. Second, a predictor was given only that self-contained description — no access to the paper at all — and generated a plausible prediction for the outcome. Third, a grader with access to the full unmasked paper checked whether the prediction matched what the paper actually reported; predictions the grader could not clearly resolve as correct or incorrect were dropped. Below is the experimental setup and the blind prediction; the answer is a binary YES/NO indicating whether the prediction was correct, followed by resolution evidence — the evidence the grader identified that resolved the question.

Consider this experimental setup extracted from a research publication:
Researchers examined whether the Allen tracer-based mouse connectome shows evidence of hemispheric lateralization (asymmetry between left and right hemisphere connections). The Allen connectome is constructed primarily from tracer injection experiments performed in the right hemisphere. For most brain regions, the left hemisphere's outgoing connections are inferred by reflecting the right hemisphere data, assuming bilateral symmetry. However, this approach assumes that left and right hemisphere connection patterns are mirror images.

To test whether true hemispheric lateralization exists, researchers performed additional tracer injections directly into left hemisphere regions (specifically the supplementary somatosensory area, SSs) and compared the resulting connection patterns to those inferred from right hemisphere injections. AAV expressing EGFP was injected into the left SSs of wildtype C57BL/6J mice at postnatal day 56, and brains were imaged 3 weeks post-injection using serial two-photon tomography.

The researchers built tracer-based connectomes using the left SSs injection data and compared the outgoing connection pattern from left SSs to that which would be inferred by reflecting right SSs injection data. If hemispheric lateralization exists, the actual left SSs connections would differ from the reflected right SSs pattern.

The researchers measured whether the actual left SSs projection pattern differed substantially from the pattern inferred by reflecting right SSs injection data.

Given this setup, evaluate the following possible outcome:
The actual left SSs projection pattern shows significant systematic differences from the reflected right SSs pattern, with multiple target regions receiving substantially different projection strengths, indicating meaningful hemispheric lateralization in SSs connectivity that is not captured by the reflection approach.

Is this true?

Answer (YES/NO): YES